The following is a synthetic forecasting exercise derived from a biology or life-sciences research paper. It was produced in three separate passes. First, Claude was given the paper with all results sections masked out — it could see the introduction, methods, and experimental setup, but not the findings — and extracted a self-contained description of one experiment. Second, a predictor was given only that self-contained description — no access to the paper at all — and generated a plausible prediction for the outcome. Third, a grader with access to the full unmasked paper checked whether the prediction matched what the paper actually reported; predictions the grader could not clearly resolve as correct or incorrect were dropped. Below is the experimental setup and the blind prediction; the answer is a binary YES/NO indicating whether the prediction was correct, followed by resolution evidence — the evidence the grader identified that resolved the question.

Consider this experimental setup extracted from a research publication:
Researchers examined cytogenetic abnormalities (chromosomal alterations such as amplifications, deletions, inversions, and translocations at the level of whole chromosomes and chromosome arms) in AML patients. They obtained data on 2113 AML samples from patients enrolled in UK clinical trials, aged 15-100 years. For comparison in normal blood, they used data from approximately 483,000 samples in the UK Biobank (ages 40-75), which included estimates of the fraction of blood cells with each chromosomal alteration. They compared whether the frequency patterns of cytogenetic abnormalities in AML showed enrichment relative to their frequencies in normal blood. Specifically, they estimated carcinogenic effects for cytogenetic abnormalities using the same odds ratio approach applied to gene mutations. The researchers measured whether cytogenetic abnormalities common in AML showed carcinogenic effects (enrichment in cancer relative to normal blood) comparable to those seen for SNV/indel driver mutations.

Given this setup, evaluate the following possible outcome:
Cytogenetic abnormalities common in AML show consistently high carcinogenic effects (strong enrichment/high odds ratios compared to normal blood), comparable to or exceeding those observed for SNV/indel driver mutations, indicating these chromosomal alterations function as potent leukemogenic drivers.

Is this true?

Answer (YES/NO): NO